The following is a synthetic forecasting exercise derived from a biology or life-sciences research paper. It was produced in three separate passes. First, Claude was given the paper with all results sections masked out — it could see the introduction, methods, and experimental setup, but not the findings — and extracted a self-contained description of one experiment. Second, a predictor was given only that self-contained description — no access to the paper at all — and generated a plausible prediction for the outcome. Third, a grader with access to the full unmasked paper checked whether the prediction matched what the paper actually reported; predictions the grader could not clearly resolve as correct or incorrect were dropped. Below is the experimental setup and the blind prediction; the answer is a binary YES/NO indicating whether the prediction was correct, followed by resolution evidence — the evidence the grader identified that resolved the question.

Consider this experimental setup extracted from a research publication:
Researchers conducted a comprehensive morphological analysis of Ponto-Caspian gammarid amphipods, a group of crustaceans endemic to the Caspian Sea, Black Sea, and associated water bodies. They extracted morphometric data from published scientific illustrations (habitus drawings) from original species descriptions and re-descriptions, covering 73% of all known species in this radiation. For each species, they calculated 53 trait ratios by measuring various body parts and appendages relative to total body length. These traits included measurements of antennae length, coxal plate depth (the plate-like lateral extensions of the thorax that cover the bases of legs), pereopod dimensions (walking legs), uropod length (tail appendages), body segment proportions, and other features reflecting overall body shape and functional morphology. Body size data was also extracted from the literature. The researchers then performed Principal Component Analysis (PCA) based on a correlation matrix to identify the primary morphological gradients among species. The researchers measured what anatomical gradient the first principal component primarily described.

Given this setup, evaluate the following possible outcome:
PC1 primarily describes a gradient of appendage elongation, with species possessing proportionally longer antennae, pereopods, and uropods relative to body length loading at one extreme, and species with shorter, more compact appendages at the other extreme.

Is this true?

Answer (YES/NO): NO